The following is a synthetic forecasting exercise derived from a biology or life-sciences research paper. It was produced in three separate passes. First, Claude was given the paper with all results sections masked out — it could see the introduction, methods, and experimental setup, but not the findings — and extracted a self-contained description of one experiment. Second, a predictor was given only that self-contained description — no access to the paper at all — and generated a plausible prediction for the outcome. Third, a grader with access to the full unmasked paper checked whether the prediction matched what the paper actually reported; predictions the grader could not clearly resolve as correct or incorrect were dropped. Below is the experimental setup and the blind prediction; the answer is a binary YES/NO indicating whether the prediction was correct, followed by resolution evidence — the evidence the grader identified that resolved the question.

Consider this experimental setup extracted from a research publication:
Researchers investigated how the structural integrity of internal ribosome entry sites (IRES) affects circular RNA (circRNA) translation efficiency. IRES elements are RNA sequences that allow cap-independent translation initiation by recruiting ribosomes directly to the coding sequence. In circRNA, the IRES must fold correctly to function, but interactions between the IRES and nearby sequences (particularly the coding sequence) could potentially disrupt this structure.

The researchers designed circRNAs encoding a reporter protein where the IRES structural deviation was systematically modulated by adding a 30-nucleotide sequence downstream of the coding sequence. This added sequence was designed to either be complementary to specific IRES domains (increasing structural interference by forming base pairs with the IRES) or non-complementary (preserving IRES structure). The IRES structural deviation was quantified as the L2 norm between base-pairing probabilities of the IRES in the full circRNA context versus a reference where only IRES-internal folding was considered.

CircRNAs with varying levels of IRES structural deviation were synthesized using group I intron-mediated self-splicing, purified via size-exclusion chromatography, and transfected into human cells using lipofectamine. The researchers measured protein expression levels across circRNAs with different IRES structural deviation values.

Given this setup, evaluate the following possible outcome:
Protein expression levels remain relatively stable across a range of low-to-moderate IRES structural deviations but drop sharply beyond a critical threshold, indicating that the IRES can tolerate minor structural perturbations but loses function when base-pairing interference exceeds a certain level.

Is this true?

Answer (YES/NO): NO